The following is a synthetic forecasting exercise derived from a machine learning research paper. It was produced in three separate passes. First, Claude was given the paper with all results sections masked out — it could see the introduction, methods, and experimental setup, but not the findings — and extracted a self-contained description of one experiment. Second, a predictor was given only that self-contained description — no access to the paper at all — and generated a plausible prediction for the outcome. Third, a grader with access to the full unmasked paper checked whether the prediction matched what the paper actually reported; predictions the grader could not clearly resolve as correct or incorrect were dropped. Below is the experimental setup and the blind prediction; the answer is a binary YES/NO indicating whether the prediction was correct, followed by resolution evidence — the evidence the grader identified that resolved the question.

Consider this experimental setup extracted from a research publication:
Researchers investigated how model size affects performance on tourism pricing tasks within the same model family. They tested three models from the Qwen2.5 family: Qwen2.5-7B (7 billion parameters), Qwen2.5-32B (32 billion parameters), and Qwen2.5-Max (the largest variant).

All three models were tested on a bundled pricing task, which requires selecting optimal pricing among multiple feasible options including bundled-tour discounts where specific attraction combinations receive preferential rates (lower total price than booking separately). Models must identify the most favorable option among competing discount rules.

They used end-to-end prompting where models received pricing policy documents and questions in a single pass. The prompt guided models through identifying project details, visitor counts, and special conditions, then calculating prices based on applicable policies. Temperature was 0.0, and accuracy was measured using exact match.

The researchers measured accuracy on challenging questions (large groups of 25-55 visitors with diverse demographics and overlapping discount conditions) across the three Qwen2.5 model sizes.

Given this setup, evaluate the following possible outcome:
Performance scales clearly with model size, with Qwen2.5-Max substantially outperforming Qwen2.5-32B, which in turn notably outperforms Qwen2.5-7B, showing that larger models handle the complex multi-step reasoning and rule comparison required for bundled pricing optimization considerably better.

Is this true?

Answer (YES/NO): NO